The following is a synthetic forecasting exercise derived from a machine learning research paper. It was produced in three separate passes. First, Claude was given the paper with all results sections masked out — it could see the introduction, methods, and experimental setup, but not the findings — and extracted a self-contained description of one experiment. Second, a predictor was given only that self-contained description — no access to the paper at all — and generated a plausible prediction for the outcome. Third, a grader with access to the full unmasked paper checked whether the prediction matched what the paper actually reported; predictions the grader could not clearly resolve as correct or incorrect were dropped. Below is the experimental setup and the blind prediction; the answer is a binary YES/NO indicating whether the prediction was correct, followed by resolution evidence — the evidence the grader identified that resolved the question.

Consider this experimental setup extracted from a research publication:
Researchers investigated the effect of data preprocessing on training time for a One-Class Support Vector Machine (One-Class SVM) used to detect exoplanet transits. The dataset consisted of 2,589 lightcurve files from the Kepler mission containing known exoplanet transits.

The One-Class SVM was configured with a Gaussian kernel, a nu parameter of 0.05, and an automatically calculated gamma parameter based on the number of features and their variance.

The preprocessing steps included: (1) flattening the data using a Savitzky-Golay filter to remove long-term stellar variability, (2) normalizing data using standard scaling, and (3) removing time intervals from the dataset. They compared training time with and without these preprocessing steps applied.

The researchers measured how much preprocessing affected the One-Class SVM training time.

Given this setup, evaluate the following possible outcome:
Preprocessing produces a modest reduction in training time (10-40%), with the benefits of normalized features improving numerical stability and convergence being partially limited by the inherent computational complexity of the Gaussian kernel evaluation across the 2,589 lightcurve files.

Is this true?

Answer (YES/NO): NO